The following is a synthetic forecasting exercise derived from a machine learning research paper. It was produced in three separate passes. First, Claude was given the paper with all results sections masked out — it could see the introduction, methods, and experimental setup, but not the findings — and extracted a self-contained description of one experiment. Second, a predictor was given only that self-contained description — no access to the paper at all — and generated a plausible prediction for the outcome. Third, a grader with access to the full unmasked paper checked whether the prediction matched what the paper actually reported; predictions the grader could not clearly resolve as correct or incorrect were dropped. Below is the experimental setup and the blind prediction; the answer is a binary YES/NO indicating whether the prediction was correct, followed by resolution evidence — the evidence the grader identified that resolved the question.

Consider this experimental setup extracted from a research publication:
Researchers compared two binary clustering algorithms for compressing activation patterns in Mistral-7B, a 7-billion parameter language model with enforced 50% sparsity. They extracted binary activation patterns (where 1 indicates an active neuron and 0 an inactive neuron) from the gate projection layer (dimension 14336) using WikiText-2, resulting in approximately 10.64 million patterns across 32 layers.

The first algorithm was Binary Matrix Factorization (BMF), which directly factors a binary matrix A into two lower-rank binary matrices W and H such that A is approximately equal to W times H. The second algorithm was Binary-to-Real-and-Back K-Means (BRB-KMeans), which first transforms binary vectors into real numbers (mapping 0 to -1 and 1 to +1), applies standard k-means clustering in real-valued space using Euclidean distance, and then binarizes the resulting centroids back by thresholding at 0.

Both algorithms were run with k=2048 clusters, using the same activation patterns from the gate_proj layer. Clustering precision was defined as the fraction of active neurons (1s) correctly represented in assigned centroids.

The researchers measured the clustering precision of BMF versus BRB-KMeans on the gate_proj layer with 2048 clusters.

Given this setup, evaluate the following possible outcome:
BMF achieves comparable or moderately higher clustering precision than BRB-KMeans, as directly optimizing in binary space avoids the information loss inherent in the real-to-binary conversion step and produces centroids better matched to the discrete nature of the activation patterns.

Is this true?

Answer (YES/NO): YES